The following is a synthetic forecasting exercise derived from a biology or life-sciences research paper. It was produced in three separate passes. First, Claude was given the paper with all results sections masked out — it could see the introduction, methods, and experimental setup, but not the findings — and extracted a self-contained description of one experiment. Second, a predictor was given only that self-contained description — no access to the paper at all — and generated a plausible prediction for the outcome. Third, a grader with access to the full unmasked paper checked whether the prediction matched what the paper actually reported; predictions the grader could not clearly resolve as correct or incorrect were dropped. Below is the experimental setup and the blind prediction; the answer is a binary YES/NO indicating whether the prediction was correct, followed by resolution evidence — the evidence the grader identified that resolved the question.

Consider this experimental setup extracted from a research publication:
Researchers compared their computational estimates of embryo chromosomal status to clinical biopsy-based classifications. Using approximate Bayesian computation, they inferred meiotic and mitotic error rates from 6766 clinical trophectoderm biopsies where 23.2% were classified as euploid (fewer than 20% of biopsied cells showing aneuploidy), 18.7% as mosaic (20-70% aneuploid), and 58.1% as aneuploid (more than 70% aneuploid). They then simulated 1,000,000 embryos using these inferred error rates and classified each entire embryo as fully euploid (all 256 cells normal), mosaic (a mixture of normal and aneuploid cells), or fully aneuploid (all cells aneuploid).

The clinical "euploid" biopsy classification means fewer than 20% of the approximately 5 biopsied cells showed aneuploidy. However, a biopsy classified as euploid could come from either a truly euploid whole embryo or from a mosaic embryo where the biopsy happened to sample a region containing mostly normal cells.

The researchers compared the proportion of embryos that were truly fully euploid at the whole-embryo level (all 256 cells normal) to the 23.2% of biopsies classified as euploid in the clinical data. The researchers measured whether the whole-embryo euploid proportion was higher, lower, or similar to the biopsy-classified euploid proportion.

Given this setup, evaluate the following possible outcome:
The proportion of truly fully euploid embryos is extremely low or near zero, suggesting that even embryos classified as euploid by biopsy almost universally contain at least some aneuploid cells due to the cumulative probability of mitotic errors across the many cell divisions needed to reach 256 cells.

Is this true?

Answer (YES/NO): YES